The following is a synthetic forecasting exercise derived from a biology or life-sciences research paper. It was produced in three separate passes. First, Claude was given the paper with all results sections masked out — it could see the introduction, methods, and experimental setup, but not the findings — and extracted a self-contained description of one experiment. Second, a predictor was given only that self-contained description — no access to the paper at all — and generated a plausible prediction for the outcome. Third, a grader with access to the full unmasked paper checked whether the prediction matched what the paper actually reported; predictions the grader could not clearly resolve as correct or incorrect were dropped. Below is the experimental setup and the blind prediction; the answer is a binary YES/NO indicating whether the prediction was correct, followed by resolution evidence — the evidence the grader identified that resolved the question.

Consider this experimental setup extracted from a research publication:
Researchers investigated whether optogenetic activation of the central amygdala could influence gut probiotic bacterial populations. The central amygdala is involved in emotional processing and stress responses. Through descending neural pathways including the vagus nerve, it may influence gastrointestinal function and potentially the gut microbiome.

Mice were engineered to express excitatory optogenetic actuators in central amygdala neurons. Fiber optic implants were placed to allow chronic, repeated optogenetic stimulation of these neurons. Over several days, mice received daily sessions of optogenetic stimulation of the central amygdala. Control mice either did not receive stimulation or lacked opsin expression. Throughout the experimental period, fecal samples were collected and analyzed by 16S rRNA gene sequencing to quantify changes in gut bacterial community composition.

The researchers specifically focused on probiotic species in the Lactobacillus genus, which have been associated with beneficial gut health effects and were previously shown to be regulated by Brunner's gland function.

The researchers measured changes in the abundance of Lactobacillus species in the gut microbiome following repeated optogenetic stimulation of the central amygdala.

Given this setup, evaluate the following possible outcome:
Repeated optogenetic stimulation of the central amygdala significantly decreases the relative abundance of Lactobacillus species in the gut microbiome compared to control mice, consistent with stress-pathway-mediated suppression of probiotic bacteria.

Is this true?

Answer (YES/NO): NO